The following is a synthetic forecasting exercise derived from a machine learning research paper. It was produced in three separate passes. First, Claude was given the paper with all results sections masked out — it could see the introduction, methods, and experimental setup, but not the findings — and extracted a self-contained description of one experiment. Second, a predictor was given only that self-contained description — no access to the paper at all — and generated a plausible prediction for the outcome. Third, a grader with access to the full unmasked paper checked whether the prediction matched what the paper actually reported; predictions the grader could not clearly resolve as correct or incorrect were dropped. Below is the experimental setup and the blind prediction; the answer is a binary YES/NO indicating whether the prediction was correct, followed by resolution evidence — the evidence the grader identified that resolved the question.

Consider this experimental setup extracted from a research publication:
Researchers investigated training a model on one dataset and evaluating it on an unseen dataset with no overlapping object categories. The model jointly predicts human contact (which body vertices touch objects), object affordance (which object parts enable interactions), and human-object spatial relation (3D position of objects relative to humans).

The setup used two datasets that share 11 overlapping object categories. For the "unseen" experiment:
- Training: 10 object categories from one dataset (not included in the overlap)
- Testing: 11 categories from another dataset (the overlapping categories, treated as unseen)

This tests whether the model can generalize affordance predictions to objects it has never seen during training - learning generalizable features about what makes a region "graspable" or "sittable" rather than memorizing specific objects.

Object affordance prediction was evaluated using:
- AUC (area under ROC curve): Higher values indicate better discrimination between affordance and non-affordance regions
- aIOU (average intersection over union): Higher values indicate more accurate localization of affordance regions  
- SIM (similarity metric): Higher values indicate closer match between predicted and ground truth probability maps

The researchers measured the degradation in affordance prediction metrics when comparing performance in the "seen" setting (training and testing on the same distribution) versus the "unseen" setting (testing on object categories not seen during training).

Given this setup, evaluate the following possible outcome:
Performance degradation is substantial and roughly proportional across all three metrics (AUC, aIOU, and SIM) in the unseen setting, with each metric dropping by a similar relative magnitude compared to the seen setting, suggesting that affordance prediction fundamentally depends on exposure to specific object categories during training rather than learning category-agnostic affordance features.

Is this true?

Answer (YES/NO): NO